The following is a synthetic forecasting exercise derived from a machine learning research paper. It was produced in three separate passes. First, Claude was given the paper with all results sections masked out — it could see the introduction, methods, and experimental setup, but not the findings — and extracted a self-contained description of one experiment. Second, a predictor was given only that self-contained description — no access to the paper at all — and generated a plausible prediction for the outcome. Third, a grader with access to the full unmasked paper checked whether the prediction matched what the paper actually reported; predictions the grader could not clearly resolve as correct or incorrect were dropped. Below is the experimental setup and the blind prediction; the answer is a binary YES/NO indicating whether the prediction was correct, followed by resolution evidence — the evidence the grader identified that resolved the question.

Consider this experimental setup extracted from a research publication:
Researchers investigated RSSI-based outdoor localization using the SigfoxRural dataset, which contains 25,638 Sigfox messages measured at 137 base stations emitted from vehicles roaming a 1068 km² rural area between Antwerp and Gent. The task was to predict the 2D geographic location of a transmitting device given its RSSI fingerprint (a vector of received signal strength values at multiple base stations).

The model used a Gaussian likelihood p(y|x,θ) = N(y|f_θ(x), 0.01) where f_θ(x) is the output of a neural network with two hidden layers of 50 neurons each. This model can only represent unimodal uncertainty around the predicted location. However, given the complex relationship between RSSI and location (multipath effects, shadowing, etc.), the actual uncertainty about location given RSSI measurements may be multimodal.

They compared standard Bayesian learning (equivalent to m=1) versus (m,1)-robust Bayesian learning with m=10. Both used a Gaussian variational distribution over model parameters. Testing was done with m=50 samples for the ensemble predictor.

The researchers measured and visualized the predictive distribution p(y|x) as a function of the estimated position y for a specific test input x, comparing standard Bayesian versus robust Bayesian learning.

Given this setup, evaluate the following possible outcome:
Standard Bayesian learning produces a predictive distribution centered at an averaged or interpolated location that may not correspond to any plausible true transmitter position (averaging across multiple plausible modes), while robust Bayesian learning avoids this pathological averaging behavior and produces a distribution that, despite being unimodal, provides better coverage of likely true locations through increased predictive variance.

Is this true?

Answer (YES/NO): NO